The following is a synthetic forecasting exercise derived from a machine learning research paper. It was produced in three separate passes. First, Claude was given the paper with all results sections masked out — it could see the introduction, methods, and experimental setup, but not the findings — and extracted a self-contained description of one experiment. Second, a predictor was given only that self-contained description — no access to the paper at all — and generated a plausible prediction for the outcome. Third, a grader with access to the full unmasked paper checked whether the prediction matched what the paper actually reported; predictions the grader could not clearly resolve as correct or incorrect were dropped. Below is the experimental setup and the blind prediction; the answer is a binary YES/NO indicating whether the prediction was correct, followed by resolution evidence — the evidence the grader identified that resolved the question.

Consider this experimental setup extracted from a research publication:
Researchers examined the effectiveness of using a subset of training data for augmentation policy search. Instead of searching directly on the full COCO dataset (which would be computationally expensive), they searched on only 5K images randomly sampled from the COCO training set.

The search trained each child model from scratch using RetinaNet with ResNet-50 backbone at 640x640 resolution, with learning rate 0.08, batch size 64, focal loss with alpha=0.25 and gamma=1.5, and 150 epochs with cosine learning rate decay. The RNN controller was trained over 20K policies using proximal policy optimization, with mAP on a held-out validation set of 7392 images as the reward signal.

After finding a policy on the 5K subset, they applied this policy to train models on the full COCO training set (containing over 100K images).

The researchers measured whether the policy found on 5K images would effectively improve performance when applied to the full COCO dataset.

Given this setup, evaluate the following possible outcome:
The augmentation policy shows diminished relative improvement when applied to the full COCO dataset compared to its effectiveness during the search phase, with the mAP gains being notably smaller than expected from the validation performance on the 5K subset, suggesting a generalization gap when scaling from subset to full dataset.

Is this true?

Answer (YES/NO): NO